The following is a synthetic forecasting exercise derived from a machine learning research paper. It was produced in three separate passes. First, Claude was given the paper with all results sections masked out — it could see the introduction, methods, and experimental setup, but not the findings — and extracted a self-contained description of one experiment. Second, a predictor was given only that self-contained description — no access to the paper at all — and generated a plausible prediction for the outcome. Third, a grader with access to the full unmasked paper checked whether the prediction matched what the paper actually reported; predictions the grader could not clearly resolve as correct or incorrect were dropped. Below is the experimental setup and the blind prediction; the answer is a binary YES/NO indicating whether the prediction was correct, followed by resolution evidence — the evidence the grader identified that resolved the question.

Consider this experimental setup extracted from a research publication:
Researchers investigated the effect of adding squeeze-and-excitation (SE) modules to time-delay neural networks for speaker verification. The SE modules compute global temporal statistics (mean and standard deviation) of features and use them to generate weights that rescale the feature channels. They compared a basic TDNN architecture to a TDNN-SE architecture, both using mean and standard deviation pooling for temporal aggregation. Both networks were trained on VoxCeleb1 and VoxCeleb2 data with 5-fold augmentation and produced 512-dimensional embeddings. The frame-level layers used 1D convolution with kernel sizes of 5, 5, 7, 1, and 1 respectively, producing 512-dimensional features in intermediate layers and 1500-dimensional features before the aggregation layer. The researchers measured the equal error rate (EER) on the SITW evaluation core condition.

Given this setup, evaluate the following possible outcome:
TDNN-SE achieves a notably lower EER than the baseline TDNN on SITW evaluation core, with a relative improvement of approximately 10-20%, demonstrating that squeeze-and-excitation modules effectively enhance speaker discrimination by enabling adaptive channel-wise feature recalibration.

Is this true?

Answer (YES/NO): NO